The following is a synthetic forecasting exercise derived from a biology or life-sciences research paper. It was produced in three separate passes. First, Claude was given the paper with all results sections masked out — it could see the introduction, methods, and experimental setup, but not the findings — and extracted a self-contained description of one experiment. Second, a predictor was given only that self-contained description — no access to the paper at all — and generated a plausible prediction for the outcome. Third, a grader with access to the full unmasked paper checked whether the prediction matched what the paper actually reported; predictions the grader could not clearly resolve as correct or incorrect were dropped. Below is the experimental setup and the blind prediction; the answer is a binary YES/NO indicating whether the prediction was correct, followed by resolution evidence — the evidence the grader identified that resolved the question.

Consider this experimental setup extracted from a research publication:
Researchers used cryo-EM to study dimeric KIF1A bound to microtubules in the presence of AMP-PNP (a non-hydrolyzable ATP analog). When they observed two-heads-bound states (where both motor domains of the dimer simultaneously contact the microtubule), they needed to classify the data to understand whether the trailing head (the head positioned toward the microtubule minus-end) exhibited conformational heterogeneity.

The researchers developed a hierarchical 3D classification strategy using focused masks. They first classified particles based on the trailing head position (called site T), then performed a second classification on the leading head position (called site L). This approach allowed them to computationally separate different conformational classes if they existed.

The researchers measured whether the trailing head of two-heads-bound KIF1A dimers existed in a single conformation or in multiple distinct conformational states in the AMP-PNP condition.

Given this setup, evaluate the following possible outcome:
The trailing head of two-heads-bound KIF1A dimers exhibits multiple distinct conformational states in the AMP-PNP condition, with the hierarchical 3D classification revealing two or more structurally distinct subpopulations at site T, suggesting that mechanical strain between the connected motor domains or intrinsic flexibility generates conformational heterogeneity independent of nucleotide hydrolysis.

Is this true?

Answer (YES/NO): YES